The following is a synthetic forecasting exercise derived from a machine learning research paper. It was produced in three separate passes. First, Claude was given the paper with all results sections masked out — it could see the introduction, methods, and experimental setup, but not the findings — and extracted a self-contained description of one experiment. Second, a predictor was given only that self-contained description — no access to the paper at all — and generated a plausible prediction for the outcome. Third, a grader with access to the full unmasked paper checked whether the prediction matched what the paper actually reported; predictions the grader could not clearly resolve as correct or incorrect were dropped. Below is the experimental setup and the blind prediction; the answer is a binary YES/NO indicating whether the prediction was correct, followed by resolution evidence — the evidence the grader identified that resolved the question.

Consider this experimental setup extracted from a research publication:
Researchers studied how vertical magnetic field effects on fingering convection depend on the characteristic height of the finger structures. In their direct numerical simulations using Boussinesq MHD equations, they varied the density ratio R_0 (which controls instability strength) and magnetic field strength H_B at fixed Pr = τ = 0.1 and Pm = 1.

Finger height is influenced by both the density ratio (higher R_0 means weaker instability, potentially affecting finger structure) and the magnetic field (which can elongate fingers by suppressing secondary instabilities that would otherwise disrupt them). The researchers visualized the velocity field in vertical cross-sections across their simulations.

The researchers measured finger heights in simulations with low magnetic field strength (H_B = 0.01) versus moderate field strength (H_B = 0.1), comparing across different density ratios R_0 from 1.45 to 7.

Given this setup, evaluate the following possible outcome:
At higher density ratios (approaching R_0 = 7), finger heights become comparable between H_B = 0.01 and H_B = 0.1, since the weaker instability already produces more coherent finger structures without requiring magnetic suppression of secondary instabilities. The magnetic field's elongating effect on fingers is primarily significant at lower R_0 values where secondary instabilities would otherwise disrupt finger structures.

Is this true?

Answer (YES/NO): NO